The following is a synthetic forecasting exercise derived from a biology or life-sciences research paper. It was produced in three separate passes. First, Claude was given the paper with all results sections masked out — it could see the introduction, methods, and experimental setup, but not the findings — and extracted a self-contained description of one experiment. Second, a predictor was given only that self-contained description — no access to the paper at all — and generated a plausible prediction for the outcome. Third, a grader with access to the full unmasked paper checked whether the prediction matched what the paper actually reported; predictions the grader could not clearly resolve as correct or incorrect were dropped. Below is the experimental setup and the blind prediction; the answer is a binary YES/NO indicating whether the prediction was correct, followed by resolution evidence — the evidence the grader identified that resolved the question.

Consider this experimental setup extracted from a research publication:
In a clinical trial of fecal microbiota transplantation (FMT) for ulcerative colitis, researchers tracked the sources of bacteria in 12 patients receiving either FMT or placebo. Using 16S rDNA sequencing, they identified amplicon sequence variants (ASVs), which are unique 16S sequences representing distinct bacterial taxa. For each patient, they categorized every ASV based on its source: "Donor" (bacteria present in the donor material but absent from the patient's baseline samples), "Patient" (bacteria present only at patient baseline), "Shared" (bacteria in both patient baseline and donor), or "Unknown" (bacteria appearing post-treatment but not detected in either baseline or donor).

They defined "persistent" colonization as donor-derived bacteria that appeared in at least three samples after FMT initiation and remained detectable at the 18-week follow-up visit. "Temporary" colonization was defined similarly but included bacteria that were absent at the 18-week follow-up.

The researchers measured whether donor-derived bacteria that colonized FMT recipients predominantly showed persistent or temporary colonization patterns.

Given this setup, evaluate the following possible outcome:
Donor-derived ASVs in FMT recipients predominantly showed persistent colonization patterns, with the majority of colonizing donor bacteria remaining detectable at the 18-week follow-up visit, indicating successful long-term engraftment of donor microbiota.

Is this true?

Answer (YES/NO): YES